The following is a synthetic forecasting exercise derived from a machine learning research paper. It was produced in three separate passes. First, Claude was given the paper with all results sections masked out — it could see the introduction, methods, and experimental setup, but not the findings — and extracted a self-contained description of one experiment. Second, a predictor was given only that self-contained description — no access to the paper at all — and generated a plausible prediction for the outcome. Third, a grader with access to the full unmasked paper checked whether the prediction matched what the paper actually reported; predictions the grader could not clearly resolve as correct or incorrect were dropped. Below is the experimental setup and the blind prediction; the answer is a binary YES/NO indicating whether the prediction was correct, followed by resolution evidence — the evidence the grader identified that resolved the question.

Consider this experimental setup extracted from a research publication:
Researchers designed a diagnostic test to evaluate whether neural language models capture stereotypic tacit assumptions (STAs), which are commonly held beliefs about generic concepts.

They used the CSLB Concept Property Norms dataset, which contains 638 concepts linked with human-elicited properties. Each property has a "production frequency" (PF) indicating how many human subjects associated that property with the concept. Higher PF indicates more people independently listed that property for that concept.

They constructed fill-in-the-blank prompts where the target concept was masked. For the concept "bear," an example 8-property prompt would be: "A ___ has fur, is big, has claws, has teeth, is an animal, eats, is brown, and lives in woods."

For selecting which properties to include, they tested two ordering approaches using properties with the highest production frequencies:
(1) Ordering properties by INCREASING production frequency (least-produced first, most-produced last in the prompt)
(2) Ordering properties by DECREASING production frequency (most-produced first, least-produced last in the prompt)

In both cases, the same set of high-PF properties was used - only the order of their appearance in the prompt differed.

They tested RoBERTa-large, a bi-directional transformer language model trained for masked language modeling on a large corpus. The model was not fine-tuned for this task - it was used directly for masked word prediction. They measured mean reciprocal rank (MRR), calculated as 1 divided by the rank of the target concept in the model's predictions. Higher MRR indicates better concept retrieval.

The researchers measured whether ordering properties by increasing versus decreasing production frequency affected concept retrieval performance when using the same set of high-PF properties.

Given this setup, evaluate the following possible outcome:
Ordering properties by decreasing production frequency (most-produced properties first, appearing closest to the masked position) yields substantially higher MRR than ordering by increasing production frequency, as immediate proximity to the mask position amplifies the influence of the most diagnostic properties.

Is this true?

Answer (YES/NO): NO